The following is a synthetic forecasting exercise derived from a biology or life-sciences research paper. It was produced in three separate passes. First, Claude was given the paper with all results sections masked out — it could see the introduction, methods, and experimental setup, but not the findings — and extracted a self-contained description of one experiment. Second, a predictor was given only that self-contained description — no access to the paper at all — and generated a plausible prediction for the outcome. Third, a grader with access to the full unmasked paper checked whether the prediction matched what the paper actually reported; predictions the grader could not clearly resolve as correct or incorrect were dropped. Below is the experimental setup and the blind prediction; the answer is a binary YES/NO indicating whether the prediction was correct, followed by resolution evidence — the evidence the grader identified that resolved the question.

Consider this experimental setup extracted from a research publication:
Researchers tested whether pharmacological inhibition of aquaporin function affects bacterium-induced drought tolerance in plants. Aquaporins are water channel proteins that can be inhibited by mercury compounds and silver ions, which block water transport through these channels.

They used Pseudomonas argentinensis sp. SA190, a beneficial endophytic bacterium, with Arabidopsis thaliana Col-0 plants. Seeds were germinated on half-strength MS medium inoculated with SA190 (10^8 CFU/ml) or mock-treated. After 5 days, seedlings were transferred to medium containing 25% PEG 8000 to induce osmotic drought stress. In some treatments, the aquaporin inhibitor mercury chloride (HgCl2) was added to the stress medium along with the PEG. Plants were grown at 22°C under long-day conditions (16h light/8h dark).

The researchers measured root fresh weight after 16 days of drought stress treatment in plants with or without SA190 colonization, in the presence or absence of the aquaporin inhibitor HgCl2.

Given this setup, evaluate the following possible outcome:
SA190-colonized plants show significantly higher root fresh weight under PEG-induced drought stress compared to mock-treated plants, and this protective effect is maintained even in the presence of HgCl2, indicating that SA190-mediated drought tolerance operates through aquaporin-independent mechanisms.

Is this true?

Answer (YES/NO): NO